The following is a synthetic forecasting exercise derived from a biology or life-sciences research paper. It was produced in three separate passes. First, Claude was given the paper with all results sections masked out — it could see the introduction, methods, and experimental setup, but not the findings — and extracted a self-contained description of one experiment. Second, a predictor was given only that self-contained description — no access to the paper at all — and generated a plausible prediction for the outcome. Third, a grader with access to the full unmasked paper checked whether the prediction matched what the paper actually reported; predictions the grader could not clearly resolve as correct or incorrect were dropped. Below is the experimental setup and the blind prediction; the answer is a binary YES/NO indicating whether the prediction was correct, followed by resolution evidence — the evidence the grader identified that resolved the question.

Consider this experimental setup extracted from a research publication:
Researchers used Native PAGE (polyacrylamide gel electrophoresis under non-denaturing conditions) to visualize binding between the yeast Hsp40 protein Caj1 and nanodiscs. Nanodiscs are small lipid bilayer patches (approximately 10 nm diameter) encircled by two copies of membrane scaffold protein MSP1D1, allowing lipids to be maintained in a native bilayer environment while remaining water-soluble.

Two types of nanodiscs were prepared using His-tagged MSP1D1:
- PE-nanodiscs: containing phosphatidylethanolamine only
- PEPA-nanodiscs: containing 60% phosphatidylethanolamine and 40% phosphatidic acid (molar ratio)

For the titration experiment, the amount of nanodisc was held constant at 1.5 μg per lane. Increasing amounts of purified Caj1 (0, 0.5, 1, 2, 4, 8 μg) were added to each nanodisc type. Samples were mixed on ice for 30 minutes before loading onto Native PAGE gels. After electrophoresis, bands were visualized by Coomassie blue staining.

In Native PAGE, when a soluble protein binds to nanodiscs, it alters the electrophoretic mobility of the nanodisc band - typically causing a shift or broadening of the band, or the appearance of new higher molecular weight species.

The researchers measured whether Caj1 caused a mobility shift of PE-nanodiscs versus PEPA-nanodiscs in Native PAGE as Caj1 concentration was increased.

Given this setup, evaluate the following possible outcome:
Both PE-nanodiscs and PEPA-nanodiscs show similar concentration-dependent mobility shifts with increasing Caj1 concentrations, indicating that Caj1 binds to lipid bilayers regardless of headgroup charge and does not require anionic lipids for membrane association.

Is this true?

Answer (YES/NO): NO